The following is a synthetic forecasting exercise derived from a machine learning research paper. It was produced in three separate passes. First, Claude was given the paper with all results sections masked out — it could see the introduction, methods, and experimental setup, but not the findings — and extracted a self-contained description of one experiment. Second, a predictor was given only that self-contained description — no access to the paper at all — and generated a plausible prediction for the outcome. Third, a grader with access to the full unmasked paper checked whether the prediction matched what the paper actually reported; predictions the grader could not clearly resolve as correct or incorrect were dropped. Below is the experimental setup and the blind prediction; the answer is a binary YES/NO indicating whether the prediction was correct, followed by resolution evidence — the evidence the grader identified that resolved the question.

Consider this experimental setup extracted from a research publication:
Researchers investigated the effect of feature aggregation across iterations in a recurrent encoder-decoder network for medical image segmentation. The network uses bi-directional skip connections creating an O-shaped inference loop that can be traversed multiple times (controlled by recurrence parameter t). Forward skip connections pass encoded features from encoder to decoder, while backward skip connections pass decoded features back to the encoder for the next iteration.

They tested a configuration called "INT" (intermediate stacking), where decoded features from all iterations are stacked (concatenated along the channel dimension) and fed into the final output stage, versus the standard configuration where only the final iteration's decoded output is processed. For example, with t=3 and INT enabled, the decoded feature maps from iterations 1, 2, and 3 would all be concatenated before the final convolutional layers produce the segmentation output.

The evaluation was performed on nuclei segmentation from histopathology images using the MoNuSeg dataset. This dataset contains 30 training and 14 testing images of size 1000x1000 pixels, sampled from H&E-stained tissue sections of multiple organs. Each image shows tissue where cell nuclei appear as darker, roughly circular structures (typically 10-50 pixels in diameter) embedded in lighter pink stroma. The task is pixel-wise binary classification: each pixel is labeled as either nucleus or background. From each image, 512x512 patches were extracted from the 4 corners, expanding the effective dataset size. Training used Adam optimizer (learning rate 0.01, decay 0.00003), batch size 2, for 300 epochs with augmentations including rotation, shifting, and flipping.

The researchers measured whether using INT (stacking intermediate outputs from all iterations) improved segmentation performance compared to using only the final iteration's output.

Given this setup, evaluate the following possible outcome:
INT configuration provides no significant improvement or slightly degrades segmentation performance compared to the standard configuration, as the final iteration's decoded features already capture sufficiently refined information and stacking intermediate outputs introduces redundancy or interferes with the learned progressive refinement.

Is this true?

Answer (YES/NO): NO